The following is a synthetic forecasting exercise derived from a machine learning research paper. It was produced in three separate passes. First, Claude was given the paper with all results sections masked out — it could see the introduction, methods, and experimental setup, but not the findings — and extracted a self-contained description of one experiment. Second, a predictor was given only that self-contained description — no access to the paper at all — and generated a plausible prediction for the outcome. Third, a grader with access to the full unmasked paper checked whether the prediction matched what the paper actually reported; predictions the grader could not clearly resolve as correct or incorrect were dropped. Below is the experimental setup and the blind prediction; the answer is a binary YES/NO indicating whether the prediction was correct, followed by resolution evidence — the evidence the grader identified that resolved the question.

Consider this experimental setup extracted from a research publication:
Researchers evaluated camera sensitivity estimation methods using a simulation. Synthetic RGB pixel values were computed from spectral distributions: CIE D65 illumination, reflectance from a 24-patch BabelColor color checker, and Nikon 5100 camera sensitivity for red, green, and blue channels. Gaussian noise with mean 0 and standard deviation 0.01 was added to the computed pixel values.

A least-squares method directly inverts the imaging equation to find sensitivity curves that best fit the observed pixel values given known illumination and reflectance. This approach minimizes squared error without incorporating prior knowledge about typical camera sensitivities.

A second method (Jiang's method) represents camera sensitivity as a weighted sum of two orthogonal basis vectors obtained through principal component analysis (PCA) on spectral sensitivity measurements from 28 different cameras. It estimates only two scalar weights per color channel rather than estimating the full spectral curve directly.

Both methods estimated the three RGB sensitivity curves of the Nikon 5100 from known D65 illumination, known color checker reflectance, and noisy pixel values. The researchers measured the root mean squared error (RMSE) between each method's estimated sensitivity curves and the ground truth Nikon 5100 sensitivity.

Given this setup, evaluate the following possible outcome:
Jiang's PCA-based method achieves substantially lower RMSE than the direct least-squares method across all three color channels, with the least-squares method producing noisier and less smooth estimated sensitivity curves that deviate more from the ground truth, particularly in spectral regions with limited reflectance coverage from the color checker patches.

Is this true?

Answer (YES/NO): YES